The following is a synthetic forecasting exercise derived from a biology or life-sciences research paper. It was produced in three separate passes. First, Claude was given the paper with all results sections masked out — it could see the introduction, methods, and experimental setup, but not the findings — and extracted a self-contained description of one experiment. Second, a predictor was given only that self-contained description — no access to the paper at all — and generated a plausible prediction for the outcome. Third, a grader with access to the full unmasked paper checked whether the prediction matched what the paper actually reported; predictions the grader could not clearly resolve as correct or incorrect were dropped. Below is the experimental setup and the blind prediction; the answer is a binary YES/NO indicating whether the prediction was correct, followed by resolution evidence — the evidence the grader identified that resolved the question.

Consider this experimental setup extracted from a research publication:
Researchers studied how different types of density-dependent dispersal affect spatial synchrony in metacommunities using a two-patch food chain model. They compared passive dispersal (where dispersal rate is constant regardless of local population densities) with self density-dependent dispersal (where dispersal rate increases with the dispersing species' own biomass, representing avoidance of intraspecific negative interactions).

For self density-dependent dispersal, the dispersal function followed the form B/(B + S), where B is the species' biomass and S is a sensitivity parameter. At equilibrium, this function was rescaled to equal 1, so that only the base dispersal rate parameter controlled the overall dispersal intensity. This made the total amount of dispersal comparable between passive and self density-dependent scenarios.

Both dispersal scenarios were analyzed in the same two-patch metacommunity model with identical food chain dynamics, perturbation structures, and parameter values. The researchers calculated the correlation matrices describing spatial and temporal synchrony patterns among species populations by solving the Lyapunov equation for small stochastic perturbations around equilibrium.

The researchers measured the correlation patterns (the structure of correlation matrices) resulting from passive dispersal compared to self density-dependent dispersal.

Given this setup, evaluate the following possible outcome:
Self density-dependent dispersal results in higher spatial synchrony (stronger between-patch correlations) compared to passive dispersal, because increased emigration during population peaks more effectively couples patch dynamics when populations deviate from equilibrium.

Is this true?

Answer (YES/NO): NO